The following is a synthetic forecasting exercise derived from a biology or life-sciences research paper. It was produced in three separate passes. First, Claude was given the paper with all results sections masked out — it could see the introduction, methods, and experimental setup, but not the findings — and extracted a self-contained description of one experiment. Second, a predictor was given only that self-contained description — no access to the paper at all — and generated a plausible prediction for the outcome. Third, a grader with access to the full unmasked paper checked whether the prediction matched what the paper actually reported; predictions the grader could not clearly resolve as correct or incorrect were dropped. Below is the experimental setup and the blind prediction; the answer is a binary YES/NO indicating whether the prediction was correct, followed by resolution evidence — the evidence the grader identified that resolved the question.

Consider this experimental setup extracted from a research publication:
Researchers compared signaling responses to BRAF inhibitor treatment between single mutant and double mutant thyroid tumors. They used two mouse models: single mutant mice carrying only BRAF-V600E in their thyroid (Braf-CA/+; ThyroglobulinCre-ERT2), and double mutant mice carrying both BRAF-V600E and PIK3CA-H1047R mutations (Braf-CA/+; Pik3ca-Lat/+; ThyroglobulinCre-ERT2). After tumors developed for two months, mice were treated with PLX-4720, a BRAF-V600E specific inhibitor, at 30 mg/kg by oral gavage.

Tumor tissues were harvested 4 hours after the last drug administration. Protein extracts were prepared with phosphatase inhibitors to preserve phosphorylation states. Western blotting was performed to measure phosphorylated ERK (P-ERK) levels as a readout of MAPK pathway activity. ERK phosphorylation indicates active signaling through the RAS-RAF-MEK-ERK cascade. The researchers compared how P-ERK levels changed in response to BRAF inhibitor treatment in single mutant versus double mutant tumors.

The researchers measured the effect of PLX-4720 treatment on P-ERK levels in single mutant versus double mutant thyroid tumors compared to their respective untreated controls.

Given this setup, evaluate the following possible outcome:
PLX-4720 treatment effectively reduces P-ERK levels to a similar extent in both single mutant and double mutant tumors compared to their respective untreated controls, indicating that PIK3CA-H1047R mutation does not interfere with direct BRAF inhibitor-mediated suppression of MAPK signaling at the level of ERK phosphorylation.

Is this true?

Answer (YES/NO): NO